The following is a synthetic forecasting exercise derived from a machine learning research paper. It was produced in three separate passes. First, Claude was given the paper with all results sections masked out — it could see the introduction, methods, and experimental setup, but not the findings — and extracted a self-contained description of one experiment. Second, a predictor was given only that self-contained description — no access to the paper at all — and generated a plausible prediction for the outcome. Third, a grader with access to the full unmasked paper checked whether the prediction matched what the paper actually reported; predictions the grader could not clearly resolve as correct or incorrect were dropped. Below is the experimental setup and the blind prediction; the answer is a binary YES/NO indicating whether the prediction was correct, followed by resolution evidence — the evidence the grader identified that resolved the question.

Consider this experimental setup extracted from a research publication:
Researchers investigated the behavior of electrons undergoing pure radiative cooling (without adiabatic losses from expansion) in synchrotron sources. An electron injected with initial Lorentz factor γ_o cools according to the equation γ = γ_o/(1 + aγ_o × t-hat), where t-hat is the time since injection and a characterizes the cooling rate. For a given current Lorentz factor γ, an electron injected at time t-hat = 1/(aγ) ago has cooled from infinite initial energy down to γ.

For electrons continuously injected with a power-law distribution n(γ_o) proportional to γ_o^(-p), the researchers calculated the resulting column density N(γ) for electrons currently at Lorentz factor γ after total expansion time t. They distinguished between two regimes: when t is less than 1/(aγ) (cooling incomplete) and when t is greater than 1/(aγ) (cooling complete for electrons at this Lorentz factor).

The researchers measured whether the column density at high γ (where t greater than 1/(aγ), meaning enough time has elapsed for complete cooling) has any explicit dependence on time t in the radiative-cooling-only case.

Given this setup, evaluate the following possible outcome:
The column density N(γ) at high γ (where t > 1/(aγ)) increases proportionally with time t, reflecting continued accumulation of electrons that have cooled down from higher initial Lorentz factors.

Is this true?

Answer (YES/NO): NO